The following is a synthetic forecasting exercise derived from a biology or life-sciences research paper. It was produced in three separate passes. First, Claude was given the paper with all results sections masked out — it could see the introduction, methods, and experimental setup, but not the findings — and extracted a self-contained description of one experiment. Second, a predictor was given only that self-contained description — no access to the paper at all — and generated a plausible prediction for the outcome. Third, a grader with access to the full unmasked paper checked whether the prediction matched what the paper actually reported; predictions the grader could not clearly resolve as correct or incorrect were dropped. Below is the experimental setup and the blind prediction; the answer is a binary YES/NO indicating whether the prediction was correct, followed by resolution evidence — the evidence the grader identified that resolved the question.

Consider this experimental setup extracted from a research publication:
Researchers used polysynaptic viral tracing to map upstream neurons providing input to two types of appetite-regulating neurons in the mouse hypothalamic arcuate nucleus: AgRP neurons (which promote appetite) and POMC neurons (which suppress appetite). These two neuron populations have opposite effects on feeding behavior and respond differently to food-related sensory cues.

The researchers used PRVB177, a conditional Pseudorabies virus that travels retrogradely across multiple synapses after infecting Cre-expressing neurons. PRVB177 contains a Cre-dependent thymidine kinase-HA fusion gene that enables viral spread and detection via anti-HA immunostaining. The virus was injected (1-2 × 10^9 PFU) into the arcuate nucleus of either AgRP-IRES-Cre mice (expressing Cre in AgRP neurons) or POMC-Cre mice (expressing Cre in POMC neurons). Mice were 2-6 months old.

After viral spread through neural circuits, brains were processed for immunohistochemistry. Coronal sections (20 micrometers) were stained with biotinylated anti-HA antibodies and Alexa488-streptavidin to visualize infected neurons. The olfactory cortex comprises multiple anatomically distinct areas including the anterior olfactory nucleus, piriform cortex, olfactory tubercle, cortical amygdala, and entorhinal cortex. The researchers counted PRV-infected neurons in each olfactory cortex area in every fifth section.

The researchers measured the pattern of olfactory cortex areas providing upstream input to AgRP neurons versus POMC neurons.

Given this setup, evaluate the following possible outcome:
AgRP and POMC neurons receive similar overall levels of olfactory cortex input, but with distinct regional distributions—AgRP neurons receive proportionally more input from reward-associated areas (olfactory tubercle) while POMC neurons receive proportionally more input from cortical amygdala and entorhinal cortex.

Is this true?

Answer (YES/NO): NO